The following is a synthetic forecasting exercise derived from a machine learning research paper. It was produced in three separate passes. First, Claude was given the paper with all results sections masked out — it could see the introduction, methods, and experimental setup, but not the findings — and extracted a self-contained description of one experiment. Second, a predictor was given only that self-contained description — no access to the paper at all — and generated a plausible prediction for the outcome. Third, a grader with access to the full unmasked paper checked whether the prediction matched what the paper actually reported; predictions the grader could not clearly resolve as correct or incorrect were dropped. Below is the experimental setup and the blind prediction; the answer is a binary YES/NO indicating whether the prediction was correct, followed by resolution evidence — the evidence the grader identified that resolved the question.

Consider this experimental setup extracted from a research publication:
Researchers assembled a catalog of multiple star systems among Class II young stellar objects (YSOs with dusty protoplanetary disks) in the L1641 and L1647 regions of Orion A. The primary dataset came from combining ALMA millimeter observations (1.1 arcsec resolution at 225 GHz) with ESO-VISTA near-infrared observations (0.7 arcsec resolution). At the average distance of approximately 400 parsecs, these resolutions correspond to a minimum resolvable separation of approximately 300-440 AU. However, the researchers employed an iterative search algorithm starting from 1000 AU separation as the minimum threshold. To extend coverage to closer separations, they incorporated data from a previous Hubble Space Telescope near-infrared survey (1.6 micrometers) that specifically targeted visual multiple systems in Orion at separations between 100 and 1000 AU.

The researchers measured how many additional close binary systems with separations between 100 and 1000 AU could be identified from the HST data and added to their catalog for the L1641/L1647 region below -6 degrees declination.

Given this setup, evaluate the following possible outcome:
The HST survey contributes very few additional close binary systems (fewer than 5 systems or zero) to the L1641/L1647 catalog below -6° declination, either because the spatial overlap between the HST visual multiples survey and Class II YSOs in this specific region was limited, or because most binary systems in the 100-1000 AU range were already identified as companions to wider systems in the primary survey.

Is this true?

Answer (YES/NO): NO